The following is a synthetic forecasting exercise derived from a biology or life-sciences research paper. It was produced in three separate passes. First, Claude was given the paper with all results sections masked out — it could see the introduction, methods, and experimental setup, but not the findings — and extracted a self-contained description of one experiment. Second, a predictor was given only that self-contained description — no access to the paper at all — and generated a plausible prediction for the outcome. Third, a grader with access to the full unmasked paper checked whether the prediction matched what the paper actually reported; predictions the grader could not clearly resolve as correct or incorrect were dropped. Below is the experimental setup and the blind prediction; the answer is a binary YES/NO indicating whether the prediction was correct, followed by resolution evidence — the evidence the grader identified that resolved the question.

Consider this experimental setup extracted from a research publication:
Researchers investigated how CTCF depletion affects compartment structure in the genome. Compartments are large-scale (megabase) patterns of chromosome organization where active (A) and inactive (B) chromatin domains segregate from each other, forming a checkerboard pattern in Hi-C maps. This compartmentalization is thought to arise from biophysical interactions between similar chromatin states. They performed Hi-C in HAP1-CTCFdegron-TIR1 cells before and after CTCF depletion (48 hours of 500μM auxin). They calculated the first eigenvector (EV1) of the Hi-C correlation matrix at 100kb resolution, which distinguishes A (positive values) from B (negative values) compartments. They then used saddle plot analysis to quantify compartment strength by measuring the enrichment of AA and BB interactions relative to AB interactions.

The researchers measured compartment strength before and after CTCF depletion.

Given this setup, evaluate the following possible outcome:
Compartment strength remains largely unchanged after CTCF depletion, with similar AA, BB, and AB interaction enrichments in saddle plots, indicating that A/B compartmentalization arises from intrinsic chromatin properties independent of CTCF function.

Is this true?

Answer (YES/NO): YES